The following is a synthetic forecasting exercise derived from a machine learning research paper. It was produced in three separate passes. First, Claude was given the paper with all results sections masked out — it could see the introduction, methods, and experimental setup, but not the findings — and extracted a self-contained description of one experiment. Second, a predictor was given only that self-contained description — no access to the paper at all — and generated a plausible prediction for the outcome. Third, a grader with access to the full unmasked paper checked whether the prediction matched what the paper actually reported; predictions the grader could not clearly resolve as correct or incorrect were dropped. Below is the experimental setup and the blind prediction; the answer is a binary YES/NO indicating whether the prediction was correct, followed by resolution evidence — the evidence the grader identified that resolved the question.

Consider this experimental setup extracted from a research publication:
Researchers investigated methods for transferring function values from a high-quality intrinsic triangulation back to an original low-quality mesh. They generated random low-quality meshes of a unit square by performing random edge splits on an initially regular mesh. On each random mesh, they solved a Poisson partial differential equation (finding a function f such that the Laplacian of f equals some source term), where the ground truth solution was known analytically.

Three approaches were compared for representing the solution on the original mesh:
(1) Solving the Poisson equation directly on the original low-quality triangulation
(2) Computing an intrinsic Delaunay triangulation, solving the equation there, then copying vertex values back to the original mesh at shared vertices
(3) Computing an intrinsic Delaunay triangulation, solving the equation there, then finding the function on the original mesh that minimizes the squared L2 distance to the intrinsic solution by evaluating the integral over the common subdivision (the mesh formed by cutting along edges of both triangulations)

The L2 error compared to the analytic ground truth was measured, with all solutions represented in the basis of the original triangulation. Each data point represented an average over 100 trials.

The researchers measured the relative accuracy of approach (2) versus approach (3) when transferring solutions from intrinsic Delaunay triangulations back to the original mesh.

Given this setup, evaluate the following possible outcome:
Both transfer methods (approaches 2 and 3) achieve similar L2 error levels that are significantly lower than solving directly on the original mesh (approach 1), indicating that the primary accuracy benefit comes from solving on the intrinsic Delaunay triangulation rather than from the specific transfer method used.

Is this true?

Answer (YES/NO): NO